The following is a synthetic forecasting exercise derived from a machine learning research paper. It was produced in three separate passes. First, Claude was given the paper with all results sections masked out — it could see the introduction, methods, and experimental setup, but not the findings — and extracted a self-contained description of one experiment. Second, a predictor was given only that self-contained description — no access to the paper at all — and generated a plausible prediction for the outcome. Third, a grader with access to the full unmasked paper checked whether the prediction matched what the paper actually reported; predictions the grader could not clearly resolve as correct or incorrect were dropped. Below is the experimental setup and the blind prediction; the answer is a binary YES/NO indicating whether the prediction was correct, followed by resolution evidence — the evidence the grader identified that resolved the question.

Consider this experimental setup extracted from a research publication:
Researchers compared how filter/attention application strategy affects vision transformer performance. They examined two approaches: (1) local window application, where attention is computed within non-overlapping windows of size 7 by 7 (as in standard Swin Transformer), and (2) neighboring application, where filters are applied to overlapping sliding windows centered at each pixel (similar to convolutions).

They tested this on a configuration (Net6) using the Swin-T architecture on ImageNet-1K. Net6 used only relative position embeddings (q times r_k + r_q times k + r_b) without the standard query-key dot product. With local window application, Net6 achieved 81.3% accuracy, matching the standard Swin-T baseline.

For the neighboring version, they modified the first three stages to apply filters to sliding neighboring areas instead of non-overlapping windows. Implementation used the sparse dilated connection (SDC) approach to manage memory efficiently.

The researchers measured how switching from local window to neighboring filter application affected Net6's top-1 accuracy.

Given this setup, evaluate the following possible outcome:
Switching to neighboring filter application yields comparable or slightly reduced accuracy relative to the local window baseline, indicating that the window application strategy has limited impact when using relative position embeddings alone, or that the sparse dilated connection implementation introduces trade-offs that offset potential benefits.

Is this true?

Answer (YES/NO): NO